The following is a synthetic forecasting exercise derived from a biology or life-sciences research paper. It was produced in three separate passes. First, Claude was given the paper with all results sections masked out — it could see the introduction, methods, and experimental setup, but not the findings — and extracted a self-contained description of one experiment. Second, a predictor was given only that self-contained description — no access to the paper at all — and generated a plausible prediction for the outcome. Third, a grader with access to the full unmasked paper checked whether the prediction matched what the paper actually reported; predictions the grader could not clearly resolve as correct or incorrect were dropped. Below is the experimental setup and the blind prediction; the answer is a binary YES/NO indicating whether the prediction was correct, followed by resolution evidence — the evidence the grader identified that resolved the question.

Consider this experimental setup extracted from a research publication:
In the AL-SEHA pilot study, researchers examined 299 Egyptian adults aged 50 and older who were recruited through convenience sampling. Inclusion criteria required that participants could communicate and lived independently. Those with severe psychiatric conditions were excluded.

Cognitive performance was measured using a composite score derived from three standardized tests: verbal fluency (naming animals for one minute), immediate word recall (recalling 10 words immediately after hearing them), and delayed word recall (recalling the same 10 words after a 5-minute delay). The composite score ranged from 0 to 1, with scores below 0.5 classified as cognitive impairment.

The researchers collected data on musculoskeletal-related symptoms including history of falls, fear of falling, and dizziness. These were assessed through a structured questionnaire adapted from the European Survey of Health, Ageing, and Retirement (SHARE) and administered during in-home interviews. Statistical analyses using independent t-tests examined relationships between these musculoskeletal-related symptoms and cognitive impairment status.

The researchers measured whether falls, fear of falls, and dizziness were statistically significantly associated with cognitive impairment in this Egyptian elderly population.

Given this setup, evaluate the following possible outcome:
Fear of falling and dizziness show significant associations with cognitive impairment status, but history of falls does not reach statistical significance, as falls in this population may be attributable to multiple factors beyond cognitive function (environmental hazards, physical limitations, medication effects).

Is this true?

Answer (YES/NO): NO